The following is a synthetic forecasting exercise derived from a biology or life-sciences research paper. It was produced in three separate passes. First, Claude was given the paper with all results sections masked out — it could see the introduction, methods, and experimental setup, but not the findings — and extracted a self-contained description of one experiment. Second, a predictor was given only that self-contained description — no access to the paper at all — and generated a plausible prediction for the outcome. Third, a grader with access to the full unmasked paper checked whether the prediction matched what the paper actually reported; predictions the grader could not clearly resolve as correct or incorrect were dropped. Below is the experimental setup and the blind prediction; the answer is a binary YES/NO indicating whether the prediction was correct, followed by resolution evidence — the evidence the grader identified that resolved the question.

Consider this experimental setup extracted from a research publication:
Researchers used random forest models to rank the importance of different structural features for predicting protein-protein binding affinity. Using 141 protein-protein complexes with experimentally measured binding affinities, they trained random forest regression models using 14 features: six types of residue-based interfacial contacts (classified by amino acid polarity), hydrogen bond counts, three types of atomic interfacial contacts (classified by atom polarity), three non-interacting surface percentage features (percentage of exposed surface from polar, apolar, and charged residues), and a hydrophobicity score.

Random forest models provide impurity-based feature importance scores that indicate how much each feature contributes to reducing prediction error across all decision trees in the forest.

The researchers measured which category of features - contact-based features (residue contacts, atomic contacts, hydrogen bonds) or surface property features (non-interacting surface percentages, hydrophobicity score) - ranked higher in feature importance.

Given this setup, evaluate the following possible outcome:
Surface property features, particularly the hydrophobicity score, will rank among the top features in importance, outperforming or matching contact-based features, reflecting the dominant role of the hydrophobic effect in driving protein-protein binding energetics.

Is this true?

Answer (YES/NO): YES